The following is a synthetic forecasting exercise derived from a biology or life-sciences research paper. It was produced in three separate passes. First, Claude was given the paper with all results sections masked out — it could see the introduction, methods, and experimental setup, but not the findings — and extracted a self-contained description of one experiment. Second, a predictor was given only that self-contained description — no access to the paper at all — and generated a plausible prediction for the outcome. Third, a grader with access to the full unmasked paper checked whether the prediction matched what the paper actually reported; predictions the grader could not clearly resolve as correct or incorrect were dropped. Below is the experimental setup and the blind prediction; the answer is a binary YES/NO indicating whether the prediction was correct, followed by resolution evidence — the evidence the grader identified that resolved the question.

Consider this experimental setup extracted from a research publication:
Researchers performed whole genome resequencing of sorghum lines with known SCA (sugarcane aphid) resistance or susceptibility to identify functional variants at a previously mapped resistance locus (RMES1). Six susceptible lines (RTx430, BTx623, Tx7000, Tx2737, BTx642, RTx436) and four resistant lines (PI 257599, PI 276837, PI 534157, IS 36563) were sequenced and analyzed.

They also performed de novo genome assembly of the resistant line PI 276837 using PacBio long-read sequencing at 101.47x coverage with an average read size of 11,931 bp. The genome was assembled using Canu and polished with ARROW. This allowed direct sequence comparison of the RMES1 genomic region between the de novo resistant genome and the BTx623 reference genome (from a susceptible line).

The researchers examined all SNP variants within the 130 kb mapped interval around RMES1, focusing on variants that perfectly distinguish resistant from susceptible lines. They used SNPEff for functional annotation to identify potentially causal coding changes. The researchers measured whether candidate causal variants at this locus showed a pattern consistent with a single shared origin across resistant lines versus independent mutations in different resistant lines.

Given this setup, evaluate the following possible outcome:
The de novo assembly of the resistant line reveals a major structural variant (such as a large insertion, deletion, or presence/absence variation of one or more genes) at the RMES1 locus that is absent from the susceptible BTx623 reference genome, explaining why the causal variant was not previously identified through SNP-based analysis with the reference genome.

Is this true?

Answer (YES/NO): NO